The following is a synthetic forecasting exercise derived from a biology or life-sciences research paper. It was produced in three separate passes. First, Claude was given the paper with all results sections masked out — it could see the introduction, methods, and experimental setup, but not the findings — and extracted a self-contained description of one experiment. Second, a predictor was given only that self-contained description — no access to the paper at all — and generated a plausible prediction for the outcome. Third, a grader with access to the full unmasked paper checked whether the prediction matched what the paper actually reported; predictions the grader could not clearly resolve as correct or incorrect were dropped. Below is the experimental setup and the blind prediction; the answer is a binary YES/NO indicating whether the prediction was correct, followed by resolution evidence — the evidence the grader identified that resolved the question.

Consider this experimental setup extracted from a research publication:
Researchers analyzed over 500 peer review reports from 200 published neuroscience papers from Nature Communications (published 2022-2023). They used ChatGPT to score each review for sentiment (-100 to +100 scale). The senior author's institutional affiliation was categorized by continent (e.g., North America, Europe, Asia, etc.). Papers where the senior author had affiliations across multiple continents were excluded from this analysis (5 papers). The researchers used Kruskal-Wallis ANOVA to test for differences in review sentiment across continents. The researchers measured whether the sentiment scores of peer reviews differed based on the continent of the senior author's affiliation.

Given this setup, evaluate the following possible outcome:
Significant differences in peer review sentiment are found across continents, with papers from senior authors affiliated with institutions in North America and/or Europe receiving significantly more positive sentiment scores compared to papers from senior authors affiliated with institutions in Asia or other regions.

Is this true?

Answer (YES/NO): NO